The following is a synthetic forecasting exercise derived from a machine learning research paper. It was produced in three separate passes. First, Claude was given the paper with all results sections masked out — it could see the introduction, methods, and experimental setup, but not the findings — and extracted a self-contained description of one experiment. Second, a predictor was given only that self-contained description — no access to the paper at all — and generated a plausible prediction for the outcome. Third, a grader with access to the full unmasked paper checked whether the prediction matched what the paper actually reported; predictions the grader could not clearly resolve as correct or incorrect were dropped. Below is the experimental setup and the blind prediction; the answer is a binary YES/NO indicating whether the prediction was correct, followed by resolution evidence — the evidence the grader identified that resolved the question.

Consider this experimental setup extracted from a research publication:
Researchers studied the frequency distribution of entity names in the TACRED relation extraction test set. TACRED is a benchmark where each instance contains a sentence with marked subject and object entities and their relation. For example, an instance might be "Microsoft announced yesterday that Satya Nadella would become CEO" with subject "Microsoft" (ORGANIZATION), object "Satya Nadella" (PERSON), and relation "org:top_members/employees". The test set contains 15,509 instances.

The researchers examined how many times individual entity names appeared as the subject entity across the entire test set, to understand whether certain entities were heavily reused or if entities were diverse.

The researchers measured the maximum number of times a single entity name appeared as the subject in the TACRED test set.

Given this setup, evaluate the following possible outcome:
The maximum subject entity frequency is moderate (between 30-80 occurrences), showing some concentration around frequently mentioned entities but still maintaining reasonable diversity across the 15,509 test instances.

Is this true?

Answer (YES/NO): NO